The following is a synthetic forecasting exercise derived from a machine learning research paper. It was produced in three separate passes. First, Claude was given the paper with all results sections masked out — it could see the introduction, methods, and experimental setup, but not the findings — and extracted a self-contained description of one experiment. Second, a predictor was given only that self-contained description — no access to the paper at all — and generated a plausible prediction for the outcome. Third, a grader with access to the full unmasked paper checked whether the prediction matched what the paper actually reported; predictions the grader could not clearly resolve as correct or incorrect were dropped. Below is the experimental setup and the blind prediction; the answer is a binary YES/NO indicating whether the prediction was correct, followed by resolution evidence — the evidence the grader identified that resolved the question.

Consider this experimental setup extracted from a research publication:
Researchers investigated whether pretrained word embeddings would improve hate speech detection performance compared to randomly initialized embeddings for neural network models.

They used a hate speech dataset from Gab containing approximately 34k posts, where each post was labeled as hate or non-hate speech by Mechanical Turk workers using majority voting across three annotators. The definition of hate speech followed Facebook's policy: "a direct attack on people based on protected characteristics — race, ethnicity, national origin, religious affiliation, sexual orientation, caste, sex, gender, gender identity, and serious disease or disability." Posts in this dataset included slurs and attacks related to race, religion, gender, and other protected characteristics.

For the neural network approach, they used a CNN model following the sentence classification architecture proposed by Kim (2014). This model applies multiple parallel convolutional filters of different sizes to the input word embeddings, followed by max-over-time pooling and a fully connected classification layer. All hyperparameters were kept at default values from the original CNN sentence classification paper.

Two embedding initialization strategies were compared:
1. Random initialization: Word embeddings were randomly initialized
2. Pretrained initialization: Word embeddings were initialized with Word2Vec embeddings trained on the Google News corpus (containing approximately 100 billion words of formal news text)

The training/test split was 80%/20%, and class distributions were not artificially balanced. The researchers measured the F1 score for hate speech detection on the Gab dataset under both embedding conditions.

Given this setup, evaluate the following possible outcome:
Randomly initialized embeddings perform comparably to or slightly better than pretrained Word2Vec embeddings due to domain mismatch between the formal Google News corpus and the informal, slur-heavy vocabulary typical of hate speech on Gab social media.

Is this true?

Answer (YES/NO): NO